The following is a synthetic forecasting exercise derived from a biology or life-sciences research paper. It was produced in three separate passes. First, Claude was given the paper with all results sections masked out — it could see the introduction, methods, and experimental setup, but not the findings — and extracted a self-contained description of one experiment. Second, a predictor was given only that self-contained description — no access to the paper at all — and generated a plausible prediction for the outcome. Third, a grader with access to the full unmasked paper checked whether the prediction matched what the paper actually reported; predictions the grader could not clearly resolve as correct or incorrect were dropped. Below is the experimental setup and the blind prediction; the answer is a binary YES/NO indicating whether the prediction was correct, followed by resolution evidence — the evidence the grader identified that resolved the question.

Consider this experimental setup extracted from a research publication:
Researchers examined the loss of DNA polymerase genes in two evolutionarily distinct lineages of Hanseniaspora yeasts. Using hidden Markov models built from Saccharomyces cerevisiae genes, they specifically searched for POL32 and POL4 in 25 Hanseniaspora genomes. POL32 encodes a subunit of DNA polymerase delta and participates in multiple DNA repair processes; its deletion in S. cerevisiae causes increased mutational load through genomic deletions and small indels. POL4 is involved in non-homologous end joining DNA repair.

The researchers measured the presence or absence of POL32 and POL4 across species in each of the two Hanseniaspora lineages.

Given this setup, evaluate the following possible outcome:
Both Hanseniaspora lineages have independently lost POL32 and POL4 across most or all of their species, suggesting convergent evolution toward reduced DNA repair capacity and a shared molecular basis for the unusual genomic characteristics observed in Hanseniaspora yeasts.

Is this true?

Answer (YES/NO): NO